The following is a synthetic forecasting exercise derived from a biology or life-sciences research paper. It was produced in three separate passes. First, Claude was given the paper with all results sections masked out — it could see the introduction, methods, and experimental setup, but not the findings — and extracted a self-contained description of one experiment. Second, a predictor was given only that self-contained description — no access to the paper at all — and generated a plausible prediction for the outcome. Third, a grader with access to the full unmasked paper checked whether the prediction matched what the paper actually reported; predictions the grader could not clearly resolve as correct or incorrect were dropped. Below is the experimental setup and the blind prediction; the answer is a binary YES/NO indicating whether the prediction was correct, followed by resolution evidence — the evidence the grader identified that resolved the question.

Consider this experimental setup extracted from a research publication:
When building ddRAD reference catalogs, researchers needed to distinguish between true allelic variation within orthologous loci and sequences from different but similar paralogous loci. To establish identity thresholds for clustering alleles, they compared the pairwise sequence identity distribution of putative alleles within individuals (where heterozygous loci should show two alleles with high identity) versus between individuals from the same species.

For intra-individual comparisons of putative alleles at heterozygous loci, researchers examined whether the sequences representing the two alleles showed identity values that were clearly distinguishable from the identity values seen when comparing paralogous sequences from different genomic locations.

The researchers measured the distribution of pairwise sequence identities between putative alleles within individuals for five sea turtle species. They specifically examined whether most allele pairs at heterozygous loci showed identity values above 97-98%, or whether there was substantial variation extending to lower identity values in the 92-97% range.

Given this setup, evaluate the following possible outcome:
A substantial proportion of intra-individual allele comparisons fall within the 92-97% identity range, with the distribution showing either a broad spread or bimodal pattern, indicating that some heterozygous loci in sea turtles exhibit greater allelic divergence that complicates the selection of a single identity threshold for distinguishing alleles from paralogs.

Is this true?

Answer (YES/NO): NO